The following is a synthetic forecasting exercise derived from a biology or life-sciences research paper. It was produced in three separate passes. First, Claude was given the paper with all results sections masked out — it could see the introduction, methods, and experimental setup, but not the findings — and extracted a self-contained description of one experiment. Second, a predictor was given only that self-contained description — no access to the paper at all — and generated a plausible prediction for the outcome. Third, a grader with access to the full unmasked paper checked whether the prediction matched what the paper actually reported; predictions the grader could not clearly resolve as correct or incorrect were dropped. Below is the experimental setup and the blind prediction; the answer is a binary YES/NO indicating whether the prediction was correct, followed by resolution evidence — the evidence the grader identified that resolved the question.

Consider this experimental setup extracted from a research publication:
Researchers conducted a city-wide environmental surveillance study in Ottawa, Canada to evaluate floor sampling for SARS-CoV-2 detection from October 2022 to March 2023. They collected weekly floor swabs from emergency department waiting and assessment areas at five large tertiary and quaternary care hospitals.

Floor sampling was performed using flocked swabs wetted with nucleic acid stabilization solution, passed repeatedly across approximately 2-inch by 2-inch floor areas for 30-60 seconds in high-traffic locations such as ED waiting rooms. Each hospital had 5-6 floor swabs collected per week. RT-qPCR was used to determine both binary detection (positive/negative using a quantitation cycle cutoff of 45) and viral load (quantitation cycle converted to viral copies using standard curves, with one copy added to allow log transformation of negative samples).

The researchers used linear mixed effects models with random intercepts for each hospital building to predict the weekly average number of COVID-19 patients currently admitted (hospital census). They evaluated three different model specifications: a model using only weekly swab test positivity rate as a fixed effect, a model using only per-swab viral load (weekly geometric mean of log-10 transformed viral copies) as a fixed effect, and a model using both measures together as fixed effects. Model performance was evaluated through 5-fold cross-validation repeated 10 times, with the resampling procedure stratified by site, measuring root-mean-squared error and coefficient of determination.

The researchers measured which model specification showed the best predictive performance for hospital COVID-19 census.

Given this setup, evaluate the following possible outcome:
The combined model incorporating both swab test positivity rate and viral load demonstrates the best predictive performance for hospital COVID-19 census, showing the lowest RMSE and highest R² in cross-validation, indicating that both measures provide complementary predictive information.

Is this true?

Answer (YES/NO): NO